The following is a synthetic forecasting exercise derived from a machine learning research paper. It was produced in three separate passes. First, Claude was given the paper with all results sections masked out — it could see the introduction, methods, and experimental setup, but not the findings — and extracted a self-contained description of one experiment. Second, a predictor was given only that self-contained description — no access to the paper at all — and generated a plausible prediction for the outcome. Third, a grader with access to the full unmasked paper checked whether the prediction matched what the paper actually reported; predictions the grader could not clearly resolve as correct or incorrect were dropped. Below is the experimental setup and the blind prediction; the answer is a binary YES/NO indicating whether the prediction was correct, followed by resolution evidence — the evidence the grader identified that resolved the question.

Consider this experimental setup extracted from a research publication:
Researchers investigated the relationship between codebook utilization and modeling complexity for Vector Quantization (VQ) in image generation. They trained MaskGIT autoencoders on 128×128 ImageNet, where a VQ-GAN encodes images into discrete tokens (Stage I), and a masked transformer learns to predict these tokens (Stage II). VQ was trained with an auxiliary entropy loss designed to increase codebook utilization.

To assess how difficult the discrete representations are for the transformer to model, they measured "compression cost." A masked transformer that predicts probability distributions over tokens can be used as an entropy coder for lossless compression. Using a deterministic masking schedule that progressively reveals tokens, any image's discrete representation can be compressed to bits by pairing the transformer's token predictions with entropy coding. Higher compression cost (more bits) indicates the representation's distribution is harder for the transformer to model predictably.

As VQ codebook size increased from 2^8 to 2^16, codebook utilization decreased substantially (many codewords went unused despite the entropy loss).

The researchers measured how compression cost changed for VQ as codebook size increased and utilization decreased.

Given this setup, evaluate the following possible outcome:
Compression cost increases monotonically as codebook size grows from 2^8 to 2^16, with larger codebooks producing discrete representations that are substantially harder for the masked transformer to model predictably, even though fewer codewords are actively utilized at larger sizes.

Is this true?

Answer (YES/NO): NO